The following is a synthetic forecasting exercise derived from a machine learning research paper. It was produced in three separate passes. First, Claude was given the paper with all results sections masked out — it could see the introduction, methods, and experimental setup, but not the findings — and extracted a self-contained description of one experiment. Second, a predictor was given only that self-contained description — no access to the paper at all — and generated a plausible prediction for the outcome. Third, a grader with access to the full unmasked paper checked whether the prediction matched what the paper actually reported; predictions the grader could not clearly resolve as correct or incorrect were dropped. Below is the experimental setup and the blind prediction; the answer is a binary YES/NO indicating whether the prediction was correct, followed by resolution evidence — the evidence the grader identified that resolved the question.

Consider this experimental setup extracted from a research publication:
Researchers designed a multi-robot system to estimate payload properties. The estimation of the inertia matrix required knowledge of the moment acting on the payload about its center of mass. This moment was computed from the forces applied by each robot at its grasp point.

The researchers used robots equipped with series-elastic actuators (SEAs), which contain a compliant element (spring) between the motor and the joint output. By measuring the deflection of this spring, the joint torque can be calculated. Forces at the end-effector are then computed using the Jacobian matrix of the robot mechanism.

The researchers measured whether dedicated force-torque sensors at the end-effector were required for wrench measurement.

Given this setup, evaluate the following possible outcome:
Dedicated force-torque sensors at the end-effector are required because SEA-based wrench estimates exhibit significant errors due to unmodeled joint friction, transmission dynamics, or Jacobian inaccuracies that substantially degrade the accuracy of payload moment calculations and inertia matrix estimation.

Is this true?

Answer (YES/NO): NO